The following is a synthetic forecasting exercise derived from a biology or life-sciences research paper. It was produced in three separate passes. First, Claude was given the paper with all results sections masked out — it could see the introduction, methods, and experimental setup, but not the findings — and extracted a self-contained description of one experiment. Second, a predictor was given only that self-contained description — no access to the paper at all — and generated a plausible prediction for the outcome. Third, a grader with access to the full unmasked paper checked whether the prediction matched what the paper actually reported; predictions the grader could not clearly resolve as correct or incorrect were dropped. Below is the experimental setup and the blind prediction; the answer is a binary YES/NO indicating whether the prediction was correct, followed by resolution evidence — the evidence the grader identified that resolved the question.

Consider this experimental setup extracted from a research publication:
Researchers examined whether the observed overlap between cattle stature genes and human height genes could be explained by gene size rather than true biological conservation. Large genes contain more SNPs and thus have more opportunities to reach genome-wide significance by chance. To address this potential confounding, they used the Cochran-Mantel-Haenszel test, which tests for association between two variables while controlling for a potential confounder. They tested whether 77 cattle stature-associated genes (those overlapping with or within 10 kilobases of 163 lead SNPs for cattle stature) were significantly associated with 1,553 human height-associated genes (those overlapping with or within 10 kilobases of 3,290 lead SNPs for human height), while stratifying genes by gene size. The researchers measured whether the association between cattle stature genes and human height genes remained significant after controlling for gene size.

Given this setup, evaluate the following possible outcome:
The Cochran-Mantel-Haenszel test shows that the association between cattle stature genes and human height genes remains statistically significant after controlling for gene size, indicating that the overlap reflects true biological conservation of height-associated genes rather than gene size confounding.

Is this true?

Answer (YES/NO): YES